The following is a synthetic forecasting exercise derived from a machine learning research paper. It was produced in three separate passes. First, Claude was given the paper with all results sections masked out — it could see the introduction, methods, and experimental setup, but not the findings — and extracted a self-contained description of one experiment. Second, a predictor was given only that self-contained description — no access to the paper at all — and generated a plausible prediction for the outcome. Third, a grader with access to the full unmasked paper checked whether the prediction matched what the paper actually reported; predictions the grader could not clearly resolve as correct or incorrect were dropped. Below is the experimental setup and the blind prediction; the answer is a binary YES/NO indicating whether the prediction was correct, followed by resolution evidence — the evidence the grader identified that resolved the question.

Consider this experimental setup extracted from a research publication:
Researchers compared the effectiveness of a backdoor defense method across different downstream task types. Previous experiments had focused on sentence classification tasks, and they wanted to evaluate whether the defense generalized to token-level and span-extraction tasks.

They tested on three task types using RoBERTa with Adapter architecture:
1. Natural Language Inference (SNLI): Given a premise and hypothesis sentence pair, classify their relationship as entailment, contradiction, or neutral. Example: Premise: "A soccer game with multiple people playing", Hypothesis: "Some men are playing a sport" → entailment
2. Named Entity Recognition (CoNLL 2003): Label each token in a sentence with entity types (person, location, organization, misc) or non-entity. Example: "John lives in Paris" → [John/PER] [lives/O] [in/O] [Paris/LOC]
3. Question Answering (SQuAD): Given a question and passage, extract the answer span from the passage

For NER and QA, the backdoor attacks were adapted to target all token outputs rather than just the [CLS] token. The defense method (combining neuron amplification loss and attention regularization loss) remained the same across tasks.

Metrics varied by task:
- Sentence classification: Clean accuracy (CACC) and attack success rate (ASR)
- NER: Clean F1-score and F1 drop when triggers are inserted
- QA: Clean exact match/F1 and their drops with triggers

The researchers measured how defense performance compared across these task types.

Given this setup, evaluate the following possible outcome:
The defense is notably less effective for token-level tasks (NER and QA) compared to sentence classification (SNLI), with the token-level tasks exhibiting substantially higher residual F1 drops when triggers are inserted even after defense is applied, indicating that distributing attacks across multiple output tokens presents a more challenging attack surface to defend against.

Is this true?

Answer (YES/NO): NO